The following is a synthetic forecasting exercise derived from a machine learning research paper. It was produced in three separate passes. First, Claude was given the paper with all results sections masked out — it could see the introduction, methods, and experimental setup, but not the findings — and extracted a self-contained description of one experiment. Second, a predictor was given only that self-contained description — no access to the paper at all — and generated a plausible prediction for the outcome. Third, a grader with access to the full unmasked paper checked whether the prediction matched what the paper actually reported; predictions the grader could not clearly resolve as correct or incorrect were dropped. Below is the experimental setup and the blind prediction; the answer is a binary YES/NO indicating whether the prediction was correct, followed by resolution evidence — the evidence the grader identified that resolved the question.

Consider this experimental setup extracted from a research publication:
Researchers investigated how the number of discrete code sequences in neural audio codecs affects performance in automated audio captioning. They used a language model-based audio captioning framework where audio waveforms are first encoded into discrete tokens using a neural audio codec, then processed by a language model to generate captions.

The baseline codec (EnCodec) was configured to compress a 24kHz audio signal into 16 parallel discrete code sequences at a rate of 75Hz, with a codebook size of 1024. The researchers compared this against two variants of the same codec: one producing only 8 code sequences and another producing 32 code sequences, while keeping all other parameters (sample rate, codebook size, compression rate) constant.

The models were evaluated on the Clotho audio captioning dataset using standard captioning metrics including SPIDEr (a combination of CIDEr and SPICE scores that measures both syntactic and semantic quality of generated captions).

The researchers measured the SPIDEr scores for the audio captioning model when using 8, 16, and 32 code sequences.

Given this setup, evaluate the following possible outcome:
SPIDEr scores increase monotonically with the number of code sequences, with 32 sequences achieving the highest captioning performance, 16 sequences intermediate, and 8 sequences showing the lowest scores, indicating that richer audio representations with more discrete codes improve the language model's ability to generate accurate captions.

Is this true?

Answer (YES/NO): NO